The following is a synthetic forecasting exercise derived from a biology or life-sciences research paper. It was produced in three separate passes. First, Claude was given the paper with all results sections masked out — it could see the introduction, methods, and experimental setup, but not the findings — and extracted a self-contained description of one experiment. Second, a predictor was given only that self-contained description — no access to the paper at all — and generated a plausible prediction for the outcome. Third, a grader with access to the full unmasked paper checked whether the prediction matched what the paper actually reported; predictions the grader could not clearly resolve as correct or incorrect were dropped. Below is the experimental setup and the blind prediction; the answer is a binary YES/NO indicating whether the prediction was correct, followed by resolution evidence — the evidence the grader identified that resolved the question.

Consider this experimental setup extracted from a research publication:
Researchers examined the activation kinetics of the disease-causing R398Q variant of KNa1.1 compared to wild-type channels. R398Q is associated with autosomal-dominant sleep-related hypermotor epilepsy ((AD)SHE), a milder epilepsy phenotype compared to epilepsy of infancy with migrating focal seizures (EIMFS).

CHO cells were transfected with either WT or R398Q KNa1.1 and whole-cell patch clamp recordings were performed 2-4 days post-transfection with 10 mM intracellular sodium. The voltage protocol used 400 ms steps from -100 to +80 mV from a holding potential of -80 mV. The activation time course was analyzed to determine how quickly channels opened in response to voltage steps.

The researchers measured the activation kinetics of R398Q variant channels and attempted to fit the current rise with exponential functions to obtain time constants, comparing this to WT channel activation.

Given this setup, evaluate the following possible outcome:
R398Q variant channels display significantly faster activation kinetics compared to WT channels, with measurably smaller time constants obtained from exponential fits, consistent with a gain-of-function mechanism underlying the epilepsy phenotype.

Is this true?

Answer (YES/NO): NO